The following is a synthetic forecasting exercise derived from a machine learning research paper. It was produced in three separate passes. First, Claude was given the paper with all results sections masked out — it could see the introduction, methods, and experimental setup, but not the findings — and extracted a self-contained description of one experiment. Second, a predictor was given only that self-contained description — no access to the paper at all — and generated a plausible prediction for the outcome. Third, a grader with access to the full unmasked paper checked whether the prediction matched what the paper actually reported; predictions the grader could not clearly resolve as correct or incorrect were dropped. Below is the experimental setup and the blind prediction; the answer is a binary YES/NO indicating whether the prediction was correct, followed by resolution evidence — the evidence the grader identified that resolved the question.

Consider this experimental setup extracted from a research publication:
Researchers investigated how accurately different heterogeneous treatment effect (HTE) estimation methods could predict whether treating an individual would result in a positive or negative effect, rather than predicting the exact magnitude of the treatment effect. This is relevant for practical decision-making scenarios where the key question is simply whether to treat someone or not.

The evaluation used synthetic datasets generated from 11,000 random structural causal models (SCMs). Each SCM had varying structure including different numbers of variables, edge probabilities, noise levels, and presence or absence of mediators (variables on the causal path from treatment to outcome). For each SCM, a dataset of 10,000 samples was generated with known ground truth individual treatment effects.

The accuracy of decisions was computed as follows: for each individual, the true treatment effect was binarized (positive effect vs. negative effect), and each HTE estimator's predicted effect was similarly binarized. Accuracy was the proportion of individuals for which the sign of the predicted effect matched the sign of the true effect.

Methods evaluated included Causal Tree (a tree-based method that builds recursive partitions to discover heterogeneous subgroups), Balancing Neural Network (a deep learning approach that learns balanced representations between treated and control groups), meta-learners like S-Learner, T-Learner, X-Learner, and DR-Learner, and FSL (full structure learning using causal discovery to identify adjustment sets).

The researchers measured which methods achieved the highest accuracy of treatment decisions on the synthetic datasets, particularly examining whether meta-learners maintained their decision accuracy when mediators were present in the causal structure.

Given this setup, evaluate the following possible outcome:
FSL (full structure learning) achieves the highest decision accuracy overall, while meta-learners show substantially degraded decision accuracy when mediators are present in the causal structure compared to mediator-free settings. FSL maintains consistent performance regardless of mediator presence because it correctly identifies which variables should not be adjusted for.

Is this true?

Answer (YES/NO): NO